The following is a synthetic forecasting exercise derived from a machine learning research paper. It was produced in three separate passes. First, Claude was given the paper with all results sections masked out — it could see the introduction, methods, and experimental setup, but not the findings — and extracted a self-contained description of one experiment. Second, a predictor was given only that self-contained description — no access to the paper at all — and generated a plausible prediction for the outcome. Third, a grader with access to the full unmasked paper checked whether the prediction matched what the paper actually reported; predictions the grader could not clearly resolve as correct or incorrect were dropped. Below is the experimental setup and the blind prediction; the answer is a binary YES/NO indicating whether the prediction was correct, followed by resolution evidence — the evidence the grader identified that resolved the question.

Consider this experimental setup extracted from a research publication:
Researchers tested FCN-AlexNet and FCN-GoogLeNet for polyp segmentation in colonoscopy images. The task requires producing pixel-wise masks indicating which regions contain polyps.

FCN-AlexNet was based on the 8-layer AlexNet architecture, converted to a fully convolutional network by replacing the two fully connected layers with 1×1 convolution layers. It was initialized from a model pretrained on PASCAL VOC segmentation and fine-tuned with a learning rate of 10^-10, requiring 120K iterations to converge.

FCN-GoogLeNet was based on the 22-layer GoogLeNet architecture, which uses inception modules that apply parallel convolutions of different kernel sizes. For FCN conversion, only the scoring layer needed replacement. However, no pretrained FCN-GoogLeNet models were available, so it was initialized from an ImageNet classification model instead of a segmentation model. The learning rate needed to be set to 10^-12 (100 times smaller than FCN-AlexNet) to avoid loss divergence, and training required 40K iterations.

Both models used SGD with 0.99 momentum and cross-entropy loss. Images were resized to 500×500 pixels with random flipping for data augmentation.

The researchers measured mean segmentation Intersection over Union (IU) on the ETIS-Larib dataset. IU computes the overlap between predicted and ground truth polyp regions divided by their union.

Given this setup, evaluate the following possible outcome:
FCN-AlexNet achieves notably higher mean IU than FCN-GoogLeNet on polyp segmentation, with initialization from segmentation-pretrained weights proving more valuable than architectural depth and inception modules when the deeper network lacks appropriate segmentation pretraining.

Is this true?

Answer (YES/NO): YES